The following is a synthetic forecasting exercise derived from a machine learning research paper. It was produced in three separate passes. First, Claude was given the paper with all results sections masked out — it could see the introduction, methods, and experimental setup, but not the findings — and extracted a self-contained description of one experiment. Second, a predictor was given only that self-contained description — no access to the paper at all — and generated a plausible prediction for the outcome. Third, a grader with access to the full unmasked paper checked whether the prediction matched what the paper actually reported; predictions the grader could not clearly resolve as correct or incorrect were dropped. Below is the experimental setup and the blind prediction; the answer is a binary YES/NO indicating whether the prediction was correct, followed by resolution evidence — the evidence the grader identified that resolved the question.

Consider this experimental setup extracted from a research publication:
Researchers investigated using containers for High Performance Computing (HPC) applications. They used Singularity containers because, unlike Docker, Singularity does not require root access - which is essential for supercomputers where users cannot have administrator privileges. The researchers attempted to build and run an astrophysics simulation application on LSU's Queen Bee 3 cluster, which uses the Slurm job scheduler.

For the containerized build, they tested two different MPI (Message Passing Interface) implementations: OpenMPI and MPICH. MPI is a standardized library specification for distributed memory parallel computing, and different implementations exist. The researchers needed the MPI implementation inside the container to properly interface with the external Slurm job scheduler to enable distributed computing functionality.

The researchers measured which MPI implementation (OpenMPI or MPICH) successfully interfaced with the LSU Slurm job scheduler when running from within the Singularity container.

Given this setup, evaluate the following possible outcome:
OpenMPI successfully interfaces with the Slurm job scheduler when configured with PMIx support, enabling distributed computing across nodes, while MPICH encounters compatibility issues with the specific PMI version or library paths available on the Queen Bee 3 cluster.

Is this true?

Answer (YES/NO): NO